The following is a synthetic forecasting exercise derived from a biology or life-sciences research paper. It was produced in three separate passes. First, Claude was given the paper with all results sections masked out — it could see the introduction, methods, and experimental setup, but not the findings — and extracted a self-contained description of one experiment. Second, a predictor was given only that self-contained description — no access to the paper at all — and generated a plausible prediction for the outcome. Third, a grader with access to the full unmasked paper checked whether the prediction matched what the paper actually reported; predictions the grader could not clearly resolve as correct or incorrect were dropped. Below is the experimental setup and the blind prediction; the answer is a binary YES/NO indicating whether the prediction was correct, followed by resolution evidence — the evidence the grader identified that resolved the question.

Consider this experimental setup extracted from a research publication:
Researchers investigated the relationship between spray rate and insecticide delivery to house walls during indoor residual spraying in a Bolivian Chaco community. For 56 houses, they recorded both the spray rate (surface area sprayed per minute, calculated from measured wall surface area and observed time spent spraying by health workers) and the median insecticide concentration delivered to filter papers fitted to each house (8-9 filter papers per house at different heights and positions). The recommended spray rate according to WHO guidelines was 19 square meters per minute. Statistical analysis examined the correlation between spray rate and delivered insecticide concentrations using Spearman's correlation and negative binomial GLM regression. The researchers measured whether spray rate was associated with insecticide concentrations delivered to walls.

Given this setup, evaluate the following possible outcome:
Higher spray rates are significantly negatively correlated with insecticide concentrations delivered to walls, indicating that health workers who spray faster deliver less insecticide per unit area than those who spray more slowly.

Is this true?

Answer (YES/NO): YES